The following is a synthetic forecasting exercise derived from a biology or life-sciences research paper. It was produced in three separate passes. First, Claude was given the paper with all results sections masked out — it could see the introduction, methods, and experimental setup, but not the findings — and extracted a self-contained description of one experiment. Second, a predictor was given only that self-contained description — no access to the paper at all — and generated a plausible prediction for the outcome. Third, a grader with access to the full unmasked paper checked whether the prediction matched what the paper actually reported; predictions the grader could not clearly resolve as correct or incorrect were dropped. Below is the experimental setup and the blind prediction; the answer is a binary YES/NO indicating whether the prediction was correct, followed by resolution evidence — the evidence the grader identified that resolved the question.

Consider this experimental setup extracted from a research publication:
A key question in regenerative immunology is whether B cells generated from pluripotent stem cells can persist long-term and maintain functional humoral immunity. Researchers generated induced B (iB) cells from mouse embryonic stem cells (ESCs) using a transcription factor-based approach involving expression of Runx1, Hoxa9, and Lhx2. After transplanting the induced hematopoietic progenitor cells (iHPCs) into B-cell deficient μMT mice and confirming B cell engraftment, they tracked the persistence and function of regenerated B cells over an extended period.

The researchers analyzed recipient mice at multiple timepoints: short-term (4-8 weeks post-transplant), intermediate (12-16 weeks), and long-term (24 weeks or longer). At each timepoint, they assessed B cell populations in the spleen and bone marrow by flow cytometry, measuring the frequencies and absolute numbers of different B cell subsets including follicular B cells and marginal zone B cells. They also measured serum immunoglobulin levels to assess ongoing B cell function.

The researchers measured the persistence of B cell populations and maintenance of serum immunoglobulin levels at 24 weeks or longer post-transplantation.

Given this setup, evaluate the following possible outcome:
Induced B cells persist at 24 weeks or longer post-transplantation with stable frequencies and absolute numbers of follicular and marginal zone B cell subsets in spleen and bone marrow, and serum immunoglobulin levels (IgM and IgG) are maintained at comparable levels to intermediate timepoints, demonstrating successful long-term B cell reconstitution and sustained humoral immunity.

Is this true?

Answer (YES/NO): NO